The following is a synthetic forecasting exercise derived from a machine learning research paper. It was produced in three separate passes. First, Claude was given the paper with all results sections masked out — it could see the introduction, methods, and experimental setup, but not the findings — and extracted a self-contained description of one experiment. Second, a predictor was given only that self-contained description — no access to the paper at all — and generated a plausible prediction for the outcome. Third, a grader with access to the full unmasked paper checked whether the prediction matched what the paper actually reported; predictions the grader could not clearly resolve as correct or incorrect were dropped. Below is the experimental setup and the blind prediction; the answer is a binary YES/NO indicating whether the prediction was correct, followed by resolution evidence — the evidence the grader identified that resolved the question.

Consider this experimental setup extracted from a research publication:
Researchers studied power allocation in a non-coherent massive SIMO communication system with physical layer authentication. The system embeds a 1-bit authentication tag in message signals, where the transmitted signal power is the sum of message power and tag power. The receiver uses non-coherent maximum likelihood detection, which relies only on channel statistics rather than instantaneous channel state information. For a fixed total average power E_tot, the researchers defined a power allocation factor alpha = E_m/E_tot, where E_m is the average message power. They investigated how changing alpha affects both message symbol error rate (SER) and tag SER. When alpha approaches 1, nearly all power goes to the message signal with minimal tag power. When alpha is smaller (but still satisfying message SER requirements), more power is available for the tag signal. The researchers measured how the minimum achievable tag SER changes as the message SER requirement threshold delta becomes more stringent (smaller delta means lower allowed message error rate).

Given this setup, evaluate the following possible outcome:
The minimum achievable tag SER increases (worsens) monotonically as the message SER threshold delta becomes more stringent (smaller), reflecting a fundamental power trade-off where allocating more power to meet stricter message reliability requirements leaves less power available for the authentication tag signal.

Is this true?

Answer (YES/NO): YES